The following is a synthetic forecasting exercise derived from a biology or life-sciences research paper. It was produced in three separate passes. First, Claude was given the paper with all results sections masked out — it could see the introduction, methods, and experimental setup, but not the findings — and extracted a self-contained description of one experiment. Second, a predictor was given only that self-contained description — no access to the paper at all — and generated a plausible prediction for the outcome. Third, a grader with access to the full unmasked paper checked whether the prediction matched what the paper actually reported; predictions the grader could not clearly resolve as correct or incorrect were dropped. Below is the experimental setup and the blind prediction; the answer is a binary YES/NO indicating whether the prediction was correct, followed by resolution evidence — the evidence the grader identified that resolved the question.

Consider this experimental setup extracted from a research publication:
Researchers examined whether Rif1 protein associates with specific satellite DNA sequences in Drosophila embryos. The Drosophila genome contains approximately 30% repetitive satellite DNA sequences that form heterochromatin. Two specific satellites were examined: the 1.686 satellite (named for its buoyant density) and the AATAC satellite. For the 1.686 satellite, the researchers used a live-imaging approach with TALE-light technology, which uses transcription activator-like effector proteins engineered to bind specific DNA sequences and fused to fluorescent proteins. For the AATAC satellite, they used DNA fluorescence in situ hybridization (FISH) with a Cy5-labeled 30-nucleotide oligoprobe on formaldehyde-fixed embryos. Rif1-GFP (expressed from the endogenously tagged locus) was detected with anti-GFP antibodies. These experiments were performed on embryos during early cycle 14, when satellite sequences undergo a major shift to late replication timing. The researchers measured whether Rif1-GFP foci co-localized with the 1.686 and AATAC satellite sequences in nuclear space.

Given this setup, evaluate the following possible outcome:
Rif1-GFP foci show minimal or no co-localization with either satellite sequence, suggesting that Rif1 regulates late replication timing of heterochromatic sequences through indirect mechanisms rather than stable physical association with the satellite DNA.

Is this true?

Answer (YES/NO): NO